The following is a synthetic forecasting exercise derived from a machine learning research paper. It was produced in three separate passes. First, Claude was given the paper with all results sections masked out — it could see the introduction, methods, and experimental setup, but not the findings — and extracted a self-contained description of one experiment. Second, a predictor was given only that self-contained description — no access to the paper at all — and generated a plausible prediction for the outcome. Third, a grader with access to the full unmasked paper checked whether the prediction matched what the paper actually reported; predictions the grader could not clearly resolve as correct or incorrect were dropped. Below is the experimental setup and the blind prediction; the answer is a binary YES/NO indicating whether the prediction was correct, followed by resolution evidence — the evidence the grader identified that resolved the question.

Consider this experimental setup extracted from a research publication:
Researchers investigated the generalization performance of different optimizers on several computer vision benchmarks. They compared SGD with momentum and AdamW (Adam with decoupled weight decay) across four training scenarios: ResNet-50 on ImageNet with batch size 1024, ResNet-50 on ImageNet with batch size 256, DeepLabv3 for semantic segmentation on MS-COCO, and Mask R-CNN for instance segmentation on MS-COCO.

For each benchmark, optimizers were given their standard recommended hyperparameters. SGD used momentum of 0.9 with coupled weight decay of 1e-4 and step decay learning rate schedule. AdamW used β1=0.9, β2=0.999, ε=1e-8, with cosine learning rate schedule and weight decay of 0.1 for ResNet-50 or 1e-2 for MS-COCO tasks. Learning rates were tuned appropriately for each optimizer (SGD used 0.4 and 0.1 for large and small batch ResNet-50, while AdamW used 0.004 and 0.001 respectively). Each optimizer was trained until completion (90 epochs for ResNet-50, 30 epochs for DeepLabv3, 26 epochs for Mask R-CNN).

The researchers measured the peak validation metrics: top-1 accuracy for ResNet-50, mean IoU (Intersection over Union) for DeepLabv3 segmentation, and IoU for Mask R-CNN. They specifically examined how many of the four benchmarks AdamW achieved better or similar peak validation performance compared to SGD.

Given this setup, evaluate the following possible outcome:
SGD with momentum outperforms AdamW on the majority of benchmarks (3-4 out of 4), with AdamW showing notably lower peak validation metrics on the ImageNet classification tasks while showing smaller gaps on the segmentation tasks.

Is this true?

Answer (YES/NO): NO